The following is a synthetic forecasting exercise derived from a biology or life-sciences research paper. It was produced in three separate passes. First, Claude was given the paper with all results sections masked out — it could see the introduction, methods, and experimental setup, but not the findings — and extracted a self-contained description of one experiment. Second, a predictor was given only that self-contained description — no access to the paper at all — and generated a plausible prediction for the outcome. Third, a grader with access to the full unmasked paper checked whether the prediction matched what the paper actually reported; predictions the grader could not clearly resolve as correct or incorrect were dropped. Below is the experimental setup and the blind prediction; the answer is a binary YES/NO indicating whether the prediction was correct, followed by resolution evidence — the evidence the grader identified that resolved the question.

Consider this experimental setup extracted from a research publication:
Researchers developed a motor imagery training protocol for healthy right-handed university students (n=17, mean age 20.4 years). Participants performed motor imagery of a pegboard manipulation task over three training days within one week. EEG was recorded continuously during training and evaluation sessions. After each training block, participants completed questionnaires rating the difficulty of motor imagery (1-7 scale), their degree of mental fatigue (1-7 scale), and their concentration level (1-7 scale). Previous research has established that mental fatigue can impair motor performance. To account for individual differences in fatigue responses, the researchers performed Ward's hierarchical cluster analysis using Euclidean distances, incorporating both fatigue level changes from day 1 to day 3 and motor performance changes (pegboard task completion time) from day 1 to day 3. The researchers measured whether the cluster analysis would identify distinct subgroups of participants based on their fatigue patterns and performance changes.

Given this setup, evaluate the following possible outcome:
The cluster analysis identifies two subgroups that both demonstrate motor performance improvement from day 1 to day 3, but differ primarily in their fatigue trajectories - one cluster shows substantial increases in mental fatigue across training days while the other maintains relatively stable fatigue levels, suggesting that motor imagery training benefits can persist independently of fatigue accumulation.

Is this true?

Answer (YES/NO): NO